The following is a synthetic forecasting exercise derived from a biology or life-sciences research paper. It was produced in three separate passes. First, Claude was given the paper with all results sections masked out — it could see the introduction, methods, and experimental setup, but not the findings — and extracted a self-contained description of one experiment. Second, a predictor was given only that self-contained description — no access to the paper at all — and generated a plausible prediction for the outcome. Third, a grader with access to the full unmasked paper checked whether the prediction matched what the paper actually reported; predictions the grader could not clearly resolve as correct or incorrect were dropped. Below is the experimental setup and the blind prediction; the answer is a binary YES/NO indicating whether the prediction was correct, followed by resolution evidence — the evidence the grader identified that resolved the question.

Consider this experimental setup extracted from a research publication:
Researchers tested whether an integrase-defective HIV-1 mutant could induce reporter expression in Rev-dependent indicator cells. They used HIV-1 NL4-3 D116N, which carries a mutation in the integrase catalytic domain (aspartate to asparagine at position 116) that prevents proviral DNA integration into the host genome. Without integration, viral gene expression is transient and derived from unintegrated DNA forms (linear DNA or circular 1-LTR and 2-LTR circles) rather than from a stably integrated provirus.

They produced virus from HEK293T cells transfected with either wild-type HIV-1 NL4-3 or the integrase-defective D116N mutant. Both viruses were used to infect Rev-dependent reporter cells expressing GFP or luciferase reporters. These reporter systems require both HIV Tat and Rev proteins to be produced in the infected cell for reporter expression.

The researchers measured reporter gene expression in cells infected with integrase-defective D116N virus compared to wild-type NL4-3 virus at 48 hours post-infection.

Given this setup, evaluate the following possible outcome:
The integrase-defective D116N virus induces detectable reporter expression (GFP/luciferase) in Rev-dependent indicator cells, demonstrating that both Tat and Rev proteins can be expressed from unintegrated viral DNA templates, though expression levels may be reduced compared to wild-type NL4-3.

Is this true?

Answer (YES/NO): YES